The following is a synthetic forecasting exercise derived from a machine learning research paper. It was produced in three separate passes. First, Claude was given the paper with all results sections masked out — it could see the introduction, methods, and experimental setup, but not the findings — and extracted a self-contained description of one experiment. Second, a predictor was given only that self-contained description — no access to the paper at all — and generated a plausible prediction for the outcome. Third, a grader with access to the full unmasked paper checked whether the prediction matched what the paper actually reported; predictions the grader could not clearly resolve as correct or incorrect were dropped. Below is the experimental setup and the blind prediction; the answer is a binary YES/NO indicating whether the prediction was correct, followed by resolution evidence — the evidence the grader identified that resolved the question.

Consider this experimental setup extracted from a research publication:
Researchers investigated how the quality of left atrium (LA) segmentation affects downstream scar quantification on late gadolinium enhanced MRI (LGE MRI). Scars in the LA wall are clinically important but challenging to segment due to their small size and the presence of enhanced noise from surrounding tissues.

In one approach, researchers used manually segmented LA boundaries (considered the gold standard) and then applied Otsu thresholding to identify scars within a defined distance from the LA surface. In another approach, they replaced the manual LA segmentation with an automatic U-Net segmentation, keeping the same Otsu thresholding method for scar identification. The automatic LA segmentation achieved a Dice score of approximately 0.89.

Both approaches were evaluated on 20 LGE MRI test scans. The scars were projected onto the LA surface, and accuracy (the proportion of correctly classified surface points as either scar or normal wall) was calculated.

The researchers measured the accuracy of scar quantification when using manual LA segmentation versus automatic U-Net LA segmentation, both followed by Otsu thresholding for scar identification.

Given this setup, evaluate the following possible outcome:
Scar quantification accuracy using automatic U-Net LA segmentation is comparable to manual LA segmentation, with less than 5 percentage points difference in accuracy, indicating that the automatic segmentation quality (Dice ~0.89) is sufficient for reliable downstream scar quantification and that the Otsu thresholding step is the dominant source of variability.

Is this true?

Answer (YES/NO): NO